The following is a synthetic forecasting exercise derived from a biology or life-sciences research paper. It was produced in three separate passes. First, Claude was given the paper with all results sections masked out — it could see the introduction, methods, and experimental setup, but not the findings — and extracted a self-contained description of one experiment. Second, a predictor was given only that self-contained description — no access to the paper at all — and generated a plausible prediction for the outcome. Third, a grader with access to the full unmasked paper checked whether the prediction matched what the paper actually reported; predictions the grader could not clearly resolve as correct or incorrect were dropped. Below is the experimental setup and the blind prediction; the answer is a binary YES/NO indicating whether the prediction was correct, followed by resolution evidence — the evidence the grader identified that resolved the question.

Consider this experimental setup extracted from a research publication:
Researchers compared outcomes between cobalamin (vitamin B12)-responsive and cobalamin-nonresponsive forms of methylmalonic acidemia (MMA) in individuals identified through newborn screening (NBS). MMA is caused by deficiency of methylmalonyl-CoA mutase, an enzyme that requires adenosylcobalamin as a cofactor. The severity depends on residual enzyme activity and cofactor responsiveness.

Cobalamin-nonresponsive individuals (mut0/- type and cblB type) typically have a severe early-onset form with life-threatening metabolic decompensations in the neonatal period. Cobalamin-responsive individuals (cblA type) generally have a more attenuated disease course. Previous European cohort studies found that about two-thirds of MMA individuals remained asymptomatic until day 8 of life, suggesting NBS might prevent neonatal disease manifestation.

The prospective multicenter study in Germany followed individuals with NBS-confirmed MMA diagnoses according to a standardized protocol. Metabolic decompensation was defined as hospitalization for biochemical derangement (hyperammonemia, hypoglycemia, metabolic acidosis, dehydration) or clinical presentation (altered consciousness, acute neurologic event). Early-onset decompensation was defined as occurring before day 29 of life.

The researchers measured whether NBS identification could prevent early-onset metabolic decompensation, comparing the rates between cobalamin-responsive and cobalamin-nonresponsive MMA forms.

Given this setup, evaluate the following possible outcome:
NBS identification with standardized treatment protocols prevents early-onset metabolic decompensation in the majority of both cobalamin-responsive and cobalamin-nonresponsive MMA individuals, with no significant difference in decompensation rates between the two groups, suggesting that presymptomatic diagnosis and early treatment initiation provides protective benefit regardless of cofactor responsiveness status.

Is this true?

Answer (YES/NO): NO